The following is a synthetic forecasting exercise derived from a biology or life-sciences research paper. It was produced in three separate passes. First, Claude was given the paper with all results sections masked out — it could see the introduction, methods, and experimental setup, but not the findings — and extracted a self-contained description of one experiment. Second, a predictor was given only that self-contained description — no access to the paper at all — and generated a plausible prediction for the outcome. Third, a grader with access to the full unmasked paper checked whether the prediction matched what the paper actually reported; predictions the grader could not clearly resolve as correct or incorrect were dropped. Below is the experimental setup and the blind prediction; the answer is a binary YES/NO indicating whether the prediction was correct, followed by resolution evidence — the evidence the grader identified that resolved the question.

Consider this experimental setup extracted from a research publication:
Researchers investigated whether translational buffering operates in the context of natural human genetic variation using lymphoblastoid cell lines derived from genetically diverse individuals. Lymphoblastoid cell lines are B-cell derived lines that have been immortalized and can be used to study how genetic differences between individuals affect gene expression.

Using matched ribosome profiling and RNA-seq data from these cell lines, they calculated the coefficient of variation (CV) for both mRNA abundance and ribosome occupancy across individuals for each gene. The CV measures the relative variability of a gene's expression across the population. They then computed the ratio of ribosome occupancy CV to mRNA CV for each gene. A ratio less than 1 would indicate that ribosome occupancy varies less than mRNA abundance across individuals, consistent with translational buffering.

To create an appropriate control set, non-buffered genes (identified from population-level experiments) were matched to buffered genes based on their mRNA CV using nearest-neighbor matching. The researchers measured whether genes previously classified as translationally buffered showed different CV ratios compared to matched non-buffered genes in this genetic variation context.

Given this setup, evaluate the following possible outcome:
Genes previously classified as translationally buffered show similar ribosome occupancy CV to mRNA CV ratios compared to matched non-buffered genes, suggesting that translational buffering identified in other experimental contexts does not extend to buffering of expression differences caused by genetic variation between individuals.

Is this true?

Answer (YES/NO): NO